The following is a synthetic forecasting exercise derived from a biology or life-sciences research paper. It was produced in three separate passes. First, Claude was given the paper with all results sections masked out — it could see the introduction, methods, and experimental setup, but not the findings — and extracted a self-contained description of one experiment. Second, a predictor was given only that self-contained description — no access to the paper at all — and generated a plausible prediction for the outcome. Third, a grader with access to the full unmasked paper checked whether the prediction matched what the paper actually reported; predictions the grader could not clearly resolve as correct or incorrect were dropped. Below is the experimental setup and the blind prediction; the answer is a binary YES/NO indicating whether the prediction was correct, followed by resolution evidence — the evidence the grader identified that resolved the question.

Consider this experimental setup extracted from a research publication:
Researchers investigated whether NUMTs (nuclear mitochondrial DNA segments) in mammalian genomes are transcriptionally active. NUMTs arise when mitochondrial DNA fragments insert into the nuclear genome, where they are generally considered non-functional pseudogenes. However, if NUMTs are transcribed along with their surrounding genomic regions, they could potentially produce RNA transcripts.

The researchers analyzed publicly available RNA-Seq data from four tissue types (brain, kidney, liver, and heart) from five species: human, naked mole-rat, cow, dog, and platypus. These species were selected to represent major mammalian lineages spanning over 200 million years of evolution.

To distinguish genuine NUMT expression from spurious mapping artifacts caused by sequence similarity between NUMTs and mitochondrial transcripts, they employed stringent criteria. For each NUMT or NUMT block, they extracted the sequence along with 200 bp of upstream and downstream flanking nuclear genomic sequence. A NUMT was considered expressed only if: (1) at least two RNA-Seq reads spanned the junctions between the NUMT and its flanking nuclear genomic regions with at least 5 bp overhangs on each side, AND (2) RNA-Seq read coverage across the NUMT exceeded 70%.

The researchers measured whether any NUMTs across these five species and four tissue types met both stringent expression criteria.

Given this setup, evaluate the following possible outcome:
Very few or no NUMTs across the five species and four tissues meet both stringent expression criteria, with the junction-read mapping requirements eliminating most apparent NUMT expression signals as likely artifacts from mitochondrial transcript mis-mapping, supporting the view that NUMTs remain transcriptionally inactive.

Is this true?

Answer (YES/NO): NO